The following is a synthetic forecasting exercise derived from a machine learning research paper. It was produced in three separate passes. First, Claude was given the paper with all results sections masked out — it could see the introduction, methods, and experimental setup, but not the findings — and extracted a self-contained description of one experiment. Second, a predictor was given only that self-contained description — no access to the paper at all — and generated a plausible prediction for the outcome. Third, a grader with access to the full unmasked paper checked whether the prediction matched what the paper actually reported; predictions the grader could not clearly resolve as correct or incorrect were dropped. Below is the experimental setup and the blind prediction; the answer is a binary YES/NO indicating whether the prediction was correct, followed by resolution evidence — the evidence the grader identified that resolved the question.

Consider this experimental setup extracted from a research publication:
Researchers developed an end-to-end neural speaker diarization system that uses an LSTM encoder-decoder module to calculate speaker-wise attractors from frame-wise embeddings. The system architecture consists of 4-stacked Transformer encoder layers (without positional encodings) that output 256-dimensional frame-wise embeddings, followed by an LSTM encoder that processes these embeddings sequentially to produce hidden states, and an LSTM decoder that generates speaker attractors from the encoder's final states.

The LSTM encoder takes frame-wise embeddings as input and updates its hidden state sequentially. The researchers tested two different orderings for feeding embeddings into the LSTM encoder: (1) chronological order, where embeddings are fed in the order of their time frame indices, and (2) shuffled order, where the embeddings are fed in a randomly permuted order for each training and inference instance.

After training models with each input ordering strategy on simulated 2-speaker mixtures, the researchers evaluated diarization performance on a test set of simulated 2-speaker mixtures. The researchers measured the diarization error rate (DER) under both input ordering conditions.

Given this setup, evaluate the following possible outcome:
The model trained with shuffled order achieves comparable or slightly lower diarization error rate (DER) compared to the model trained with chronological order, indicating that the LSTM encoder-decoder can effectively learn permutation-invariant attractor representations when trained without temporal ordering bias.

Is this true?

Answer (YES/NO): YES